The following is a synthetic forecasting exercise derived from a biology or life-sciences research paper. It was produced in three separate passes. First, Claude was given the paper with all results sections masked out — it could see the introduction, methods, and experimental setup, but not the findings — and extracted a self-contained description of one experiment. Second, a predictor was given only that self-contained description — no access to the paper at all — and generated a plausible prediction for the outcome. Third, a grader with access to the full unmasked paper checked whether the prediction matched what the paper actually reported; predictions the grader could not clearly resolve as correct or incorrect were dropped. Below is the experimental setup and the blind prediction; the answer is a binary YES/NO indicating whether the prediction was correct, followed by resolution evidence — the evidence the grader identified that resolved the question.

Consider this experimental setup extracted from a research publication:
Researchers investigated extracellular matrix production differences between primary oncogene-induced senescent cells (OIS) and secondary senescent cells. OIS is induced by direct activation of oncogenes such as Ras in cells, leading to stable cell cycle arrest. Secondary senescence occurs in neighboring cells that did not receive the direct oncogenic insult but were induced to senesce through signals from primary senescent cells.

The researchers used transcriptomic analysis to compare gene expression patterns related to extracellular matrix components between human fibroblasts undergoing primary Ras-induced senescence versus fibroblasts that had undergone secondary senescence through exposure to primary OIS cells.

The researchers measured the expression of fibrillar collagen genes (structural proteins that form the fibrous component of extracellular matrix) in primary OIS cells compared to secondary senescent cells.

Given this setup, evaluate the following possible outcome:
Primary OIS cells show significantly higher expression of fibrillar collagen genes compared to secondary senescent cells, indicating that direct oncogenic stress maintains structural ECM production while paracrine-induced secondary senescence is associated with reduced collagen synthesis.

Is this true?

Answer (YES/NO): NO